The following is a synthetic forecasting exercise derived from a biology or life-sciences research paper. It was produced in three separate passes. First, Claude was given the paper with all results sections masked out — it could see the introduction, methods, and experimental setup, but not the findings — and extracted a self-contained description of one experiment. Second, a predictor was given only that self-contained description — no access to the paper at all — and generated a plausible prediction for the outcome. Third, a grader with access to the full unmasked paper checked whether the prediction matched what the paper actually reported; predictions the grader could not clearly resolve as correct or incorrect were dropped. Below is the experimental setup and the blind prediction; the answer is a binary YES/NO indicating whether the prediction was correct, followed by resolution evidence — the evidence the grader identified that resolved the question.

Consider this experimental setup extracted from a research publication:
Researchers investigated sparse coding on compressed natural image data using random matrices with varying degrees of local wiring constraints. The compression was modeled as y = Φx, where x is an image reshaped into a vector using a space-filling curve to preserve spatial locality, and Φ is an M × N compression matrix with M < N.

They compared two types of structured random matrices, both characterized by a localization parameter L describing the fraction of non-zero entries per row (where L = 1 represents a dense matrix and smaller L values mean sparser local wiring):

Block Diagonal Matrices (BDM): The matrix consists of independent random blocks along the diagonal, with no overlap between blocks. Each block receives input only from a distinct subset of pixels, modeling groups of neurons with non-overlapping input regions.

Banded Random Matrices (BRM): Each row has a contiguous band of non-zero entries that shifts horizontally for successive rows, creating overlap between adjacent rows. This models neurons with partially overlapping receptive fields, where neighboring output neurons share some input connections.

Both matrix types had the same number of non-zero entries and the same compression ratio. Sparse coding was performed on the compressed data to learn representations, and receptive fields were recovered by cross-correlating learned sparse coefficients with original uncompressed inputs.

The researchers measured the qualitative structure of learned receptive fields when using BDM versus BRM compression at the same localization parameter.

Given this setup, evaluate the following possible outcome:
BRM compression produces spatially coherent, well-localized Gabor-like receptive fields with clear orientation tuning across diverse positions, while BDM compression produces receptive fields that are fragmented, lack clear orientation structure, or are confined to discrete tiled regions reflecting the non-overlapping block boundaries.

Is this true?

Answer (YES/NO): NO